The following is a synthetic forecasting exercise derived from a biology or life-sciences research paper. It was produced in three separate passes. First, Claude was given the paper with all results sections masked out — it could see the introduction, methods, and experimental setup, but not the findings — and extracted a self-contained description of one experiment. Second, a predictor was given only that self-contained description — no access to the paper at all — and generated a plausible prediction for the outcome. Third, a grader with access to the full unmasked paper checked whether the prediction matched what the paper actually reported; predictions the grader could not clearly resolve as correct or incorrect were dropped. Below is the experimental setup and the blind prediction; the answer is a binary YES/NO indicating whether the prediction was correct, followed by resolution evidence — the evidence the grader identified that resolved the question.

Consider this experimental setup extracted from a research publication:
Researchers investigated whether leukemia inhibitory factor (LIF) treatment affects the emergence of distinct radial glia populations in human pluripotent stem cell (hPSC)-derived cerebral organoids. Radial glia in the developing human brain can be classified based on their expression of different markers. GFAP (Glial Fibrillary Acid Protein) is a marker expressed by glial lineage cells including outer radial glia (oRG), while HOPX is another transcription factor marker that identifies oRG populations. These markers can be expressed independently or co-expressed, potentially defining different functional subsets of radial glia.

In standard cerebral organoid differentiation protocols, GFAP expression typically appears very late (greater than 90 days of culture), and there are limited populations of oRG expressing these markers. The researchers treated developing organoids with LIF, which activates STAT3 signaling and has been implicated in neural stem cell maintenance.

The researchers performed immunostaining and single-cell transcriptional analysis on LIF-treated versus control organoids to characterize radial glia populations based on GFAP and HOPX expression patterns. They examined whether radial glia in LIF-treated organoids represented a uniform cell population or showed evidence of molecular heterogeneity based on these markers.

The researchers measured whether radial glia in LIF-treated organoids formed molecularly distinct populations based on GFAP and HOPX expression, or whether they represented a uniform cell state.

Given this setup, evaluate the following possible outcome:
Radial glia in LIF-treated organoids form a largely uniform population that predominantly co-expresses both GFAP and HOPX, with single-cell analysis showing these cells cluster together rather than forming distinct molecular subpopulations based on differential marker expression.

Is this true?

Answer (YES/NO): NO